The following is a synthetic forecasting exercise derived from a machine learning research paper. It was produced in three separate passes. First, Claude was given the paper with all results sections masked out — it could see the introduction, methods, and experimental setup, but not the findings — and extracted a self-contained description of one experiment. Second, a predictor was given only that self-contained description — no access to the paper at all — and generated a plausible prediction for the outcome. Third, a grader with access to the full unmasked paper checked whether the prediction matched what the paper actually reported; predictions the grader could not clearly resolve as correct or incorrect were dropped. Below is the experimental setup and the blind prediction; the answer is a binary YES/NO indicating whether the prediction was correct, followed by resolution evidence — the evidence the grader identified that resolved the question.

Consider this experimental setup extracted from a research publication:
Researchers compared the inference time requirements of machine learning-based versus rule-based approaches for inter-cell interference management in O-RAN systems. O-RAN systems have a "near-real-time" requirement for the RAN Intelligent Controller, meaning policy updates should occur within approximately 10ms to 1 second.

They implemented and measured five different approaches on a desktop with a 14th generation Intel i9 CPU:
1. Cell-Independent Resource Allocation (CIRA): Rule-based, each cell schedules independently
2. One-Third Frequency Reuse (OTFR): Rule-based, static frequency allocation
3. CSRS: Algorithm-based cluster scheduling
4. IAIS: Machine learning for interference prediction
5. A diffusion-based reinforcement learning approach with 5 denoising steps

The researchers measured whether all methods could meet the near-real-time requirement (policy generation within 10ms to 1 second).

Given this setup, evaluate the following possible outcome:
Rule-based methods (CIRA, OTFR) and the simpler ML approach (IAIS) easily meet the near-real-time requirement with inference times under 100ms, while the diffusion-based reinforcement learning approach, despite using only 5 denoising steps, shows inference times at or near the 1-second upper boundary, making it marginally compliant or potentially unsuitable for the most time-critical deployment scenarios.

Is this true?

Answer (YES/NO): NO